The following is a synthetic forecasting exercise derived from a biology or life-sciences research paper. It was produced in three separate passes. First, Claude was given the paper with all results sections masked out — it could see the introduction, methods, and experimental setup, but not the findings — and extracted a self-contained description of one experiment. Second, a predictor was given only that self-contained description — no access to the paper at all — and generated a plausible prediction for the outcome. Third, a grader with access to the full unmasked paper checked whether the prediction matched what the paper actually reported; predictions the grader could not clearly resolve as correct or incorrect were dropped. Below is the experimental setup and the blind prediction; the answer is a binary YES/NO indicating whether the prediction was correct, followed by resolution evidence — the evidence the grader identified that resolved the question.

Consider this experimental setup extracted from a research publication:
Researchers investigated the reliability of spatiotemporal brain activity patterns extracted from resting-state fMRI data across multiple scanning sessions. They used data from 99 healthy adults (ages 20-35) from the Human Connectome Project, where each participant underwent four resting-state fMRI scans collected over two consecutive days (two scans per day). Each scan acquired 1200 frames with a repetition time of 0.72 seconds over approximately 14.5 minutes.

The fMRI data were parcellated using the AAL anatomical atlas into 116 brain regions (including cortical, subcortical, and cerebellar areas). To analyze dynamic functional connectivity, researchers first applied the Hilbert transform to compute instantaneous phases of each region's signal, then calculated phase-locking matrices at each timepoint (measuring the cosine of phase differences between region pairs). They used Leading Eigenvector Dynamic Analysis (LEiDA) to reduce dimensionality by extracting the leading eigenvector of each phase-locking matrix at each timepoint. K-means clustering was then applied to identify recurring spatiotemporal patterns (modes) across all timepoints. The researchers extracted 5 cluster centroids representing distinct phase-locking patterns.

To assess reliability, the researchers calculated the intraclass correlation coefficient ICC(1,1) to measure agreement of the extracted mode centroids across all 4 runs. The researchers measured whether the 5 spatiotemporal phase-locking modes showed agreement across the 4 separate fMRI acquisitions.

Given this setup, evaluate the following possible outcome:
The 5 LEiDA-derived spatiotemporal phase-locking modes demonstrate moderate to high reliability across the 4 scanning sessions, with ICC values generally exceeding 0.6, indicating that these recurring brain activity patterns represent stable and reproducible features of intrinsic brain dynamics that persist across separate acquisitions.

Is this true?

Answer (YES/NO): NO